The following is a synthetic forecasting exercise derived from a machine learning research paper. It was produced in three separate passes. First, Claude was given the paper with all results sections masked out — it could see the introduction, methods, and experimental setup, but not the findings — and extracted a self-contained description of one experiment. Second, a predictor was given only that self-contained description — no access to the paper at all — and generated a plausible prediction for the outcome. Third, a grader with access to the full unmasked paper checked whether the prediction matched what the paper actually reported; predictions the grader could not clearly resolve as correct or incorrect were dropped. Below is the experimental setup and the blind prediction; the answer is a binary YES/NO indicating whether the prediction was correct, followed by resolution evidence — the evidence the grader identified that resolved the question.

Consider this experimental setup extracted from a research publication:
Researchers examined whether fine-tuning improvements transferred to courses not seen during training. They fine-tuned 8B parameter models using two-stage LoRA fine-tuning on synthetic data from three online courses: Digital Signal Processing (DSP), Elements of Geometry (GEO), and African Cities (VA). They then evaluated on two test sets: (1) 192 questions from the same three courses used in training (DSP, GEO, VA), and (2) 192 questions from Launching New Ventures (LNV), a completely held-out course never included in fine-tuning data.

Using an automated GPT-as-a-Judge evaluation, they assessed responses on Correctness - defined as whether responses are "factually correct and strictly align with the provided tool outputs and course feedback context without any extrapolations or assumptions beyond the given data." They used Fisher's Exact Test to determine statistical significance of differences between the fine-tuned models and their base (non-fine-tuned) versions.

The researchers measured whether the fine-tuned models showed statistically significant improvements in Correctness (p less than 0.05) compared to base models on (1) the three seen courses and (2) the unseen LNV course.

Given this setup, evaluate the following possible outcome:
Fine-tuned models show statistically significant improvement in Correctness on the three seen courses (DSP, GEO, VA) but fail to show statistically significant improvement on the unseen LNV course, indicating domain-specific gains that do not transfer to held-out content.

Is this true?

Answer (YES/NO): NO